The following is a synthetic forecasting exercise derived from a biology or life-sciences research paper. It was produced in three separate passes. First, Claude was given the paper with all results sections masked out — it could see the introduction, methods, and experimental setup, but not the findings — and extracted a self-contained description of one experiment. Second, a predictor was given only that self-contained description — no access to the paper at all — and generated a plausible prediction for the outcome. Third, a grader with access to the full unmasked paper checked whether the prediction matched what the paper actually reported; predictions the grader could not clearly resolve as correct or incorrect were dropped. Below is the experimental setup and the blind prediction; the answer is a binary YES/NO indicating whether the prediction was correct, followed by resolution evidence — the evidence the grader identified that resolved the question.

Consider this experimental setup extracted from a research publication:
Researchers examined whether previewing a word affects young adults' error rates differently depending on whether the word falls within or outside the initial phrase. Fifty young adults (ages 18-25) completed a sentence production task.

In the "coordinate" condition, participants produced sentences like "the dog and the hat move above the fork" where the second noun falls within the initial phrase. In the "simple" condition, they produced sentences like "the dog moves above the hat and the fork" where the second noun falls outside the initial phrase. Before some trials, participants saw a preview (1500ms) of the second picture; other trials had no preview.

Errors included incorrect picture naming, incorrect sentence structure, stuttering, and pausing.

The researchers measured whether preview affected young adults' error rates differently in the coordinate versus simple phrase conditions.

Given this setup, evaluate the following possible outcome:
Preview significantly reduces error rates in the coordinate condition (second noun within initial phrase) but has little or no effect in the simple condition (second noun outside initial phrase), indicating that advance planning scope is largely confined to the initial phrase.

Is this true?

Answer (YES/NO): NO